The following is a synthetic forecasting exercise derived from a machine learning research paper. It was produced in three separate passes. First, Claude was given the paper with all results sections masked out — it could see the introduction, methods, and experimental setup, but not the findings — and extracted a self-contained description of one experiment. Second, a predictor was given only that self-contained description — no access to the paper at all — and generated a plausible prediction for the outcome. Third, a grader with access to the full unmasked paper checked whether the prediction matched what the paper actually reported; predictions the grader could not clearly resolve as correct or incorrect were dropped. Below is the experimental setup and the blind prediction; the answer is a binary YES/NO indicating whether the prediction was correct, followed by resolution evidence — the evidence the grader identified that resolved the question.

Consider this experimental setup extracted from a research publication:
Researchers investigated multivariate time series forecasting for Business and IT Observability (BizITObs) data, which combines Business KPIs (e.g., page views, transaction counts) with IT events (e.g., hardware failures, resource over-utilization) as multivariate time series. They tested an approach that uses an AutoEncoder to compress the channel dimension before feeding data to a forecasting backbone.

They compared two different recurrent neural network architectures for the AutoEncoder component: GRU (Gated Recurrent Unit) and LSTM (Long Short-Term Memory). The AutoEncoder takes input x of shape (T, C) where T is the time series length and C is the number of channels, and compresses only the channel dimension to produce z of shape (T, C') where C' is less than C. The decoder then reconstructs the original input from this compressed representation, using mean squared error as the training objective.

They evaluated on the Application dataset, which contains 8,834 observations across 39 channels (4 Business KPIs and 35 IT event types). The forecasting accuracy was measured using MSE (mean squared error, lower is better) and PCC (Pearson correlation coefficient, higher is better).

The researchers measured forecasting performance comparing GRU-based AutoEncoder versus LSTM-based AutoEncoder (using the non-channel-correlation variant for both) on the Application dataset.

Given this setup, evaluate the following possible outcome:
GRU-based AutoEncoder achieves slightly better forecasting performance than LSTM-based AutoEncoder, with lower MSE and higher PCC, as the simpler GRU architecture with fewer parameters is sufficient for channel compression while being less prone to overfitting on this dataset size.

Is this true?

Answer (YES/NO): NO